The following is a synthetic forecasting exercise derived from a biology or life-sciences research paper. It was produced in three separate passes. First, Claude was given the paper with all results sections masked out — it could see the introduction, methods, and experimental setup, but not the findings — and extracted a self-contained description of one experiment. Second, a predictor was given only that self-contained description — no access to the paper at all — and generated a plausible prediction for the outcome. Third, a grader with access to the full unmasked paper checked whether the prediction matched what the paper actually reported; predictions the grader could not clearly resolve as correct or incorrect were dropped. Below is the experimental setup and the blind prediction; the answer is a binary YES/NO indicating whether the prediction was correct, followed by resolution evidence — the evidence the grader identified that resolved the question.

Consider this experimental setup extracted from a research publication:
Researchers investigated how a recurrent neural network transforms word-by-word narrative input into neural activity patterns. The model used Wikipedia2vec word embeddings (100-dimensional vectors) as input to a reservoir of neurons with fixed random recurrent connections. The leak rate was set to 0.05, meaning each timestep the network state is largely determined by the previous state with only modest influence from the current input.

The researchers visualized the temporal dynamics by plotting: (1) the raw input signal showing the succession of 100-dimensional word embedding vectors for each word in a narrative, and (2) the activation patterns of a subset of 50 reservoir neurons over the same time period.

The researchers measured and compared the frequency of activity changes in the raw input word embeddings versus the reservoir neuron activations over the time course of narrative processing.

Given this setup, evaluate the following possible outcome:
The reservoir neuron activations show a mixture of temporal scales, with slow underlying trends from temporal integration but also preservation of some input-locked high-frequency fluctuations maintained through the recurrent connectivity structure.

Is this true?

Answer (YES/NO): NO